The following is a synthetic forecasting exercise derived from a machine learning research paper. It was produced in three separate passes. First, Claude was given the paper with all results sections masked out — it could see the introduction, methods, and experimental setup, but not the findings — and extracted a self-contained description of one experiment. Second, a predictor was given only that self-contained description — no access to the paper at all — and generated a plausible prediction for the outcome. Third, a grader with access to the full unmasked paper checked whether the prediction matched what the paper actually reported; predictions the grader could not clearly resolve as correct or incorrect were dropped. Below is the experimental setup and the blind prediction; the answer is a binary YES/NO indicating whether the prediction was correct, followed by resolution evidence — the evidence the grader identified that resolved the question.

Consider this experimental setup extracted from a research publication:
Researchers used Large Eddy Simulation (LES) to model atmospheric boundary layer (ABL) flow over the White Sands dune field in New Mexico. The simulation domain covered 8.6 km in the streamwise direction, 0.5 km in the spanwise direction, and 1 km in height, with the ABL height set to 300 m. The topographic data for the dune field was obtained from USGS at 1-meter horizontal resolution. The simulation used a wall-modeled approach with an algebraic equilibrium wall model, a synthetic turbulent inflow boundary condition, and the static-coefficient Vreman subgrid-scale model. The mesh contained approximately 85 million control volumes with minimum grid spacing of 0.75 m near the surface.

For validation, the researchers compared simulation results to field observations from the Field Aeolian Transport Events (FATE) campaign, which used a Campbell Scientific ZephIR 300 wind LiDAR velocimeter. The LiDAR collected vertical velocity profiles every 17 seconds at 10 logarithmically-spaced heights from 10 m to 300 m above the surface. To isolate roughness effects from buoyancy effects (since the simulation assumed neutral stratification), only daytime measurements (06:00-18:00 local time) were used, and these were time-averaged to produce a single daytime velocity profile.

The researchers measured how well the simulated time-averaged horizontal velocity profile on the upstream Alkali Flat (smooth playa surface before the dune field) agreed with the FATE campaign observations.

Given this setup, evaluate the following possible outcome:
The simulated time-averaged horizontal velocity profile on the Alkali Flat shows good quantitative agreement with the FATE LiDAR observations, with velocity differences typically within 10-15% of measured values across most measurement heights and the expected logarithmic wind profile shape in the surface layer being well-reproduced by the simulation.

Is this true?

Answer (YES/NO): NO